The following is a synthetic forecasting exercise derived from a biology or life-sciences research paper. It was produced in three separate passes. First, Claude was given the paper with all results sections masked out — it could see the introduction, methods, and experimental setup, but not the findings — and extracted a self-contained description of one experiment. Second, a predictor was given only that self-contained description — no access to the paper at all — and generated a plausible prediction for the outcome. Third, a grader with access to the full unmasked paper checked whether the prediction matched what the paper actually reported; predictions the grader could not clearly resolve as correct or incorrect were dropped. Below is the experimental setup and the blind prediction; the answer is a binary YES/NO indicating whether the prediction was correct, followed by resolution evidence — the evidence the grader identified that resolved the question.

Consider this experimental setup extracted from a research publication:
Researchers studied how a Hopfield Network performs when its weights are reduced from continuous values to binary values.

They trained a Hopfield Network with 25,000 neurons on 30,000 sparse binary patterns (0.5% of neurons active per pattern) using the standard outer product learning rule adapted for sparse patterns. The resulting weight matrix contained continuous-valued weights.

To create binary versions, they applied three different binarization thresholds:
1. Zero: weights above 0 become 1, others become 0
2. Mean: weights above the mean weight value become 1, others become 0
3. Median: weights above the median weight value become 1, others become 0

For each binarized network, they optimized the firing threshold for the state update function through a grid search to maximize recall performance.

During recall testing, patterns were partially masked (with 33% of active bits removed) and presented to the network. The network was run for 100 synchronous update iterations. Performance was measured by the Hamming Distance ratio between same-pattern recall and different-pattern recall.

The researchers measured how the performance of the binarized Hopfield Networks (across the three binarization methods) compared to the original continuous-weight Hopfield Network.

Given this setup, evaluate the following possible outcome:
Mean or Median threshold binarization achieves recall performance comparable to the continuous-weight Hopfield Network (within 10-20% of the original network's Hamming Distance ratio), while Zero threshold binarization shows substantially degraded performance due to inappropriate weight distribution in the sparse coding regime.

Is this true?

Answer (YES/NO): NO